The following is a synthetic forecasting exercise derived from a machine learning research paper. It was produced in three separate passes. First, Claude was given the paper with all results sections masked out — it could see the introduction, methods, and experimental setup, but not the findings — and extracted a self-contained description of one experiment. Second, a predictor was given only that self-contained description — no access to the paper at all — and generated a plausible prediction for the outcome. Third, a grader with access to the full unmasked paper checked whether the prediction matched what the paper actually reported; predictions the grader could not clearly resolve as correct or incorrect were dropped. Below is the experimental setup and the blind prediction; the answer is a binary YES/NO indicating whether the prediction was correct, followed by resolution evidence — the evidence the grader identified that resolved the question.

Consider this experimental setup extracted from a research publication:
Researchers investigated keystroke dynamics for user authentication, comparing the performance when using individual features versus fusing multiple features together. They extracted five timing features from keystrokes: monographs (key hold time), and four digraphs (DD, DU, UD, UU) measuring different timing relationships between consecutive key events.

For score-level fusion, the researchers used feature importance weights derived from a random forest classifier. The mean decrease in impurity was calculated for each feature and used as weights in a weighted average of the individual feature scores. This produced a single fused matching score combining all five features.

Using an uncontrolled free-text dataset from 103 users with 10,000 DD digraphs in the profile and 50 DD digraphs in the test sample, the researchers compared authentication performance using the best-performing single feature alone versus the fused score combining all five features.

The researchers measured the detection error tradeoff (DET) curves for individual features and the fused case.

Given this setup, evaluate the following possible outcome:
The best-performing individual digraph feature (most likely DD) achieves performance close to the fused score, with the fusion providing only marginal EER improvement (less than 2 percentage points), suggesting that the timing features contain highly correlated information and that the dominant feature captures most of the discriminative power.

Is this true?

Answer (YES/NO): NO